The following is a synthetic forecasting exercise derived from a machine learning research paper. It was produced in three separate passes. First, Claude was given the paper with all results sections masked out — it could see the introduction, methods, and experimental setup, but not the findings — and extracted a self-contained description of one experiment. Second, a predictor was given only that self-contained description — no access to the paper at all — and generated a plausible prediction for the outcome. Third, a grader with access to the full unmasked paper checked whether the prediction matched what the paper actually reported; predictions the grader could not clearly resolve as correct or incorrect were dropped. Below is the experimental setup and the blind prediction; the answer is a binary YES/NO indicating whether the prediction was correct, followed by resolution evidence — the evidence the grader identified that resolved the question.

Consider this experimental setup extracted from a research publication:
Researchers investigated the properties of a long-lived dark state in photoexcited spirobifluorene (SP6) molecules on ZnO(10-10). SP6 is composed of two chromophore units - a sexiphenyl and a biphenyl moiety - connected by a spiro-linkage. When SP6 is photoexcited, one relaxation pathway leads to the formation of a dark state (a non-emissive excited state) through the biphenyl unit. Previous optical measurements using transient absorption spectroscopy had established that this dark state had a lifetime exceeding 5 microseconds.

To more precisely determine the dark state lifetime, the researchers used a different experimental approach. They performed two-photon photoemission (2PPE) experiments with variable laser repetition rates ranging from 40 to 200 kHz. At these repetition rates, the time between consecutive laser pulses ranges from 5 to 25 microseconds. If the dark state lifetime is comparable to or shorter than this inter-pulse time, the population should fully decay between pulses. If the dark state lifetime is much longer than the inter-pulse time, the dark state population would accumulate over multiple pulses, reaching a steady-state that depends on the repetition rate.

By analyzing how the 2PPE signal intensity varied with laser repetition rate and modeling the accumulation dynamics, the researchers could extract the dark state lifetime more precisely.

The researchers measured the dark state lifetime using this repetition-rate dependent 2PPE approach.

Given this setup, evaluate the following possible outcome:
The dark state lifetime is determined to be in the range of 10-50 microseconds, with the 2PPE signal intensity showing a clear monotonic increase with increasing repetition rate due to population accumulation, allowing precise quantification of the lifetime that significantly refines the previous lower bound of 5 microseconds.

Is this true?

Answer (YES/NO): NO